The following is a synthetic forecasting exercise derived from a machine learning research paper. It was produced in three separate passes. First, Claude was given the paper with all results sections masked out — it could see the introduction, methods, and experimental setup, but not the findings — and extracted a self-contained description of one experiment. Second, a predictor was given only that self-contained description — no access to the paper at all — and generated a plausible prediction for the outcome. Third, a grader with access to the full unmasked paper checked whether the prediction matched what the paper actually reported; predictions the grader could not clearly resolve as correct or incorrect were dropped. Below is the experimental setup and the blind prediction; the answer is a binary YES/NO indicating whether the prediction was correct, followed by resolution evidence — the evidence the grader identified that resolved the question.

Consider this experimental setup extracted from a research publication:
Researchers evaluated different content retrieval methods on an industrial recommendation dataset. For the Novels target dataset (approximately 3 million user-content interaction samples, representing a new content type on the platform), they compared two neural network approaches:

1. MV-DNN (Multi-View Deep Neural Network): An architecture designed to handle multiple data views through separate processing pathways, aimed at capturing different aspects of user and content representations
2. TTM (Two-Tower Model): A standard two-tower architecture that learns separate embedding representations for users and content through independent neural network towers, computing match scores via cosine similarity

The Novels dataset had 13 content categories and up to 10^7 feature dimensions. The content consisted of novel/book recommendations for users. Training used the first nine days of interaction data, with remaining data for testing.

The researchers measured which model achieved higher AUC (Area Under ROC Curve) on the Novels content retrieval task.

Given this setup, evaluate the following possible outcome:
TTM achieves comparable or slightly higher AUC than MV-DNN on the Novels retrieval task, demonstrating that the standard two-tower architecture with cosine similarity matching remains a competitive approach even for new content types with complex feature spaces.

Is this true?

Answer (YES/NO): YES